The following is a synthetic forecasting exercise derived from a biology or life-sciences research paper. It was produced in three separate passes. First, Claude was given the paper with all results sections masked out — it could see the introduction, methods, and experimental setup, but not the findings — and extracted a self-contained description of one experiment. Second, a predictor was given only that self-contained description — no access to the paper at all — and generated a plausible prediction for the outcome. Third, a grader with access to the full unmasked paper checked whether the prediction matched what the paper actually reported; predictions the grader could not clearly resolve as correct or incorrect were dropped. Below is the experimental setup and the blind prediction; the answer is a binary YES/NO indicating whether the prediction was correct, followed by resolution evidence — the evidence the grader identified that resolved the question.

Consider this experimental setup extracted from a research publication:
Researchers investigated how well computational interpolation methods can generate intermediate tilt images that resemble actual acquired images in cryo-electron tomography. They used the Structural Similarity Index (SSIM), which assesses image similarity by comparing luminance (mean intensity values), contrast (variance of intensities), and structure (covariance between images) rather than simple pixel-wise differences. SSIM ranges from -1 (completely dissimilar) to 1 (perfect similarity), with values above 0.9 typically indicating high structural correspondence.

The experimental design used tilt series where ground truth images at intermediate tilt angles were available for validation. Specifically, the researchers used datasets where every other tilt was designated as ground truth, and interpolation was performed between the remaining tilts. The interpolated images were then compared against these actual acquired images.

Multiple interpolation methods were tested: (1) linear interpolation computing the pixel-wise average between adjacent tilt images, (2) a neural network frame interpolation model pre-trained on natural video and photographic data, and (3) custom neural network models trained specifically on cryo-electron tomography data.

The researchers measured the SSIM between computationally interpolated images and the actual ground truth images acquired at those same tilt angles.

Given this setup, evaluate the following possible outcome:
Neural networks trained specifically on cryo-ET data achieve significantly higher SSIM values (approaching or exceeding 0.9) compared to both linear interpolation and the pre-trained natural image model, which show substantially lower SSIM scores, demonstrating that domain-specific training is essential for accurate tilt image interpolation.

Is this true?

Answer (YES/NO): NO